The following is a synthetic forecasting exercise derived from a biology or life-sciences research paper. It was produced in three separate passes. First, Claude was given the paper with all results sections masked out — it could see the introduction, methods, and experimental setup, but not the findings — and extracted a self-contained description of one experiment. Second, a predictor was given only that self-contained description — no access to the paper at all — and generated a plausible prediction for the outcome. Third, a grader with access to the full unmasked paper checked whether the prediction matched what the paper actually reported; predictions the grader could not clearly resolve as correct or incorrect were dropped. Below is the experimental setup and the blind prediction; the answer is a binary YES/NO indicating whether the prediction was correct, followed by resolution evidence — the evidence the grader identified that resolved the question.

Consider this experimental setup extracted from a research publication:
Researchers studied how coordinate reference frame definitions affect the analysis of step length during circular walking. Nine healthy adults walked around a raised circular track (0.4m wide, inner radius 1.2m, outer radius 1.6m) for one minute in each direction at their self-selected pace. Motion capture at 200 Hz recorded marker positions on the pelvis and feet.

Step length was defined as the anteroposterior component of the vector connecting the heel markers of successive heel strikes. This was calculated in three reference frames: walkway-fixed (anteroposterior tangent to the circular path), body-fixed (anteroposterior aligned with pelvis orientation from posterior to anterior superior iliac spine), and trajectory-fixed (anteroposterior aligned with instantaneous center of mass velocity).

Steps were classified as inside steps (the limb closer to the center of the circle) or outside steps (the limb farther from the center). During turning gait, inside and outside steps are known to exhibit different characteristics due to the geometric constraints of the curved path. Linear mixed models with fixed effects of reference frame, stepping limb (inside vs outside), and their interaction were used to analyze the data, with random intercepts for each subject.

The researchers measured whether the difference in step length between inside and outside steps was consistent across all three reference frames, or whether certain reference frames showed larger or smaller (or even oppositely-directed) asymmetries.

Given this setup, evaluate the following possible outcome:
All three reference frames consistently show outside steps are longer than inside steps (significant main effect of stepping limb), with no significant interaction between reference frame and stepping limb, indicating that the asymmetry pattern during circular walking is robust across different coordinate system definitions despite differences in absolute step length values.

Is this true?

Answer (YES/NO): NO